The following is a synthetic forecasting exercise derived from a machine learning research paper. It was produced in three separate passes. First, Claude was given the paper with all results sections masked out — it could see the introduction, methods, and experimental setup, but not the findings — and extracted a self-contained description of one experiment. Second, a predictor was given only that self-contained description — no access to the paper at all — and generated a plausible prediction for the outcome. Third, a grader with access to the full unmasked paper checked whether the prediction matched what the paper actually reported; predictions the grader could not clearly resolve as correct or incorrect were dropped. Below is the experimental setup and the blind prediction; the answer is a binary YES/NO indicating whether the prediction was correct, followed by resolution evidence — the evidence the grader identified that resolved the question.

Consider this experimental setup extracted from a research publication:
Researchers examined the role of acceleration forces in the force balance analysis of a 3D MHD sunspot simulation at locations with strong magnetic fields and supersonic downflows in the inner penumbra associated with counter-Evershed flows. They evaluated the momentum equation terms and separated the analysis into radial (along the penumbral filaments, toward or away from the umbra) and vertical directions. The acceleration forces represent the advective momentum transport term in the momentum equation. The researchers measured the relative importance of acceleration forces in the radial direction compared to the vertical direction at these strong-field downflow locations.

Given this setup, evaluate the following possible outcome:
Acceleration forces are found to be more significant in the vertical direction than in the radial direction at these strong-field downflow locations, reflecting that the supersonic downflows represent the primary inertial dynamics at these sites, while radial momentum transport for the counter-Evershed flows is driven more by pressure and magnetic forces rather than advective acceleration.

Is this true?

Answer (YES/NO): NO